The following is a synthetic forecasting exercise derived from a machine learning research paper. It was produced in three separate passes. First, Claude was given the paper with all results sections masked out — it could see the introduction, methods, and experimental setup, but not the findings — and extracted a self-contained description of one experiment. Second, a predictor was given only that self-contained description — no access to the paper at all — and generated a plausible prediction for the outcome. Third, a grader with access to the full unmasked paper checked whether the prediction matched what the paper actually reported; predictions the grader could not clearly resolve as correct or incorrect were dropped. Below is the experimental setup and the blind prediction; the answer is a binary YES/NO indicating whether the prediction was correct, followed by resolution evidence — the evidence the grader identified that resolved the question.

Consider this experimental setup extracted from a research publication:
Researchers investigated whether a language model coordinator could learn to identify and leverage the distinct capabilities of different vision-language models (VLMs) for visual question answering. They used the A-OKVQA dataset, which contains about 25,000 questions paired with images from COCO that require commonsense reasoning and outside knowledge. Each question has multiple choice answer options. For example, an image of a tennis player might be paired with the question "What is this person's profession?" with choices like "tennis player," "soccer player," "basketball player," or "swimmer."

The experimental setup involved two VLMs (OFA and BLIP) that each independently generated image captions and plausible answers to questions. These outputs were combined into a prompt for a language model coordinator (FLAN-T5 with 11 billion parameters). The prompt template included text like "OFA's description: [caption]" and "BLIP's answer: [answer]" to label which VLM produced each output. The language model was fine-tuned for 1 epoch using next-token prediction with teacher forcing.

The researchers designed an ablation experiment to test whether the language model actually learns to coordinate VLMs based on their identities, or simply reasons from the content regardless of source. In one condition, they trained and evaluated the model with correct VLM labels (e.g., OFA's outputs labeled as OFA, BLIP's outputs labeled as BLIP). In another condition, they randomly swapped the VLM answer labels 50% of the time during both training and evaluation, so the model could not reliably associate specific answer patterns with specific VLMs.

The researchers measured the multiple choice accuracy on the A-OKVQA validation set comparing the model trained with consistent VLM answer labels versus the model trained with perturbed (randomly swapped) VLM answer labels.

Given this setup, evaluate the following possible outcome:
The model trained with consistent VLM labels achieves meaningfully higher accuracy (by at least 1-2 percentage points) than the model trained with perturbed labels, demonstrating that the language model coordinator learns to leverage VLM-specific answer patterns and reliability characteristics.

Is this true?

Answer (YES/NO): YES